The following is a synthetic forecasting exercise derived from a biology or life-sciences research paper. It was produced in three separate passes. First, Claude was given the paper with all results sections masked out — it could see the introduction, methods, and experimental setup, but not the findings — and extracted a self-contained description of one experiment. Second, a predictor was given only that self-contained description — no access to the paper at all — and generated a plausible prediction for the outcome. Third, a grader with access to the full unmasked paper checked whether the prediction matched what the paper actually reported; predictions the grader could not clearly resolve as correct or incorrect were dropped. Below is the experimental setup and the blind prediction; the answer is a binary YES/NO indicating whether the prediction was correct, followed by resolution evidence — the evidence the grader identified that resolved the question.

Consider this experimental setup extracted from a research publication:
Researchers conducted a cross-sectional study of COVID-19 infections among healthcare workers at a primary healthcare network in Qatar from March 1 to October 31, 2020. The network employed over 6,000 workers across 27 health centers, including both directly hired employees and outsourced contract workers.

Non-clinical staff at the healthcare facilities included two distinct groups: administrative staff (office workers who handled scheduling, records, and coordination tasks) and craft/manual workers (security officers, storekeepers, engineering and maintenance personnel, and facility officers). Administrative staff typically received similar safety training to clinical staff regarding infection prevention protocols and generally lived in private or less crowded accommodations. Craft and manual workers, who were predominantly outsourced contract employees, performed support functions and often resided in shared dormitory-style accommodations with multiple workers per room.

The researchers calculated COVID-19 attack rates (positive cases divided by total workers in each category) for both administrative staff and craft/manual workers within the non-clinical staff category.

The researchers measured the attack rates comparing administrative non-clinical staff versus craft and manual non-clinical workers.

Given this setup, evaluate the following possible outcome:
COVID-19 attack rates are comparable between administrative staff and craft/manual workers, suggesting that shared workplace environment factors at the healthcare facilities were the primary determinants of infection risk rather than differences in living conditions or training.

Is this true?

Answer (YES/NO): NO